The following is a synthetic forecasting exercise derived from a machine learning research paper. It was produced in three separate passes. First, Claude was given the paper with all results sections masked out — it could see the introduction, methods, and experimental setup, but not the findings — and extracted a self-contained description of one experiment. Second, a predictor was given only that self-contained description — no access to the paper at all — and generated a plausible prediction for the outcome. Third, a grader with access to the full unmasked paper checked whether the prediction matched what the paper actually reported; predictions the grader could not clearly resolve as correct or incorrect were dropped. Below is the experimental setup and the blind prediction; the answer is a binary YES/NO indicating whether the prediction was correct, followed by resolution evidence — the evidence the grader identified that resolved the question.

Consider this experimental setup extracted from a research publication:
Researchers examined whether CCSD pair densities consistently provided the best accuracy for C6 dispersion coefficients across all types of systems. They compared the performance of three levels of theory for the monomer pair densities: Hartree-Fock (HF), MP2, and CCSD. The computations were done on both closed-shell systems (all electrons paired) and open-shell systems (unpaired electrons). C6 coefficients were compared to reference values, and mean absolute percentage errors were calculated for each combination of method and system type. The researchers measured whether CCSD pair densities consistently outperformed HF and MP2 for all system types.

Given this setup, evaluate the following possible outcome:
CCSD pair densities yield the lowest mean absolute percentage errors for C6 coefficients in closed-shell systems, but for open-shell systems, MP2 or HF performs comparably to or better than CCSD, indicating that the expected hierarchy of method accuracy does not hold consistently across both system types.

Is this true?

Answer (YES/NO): YES